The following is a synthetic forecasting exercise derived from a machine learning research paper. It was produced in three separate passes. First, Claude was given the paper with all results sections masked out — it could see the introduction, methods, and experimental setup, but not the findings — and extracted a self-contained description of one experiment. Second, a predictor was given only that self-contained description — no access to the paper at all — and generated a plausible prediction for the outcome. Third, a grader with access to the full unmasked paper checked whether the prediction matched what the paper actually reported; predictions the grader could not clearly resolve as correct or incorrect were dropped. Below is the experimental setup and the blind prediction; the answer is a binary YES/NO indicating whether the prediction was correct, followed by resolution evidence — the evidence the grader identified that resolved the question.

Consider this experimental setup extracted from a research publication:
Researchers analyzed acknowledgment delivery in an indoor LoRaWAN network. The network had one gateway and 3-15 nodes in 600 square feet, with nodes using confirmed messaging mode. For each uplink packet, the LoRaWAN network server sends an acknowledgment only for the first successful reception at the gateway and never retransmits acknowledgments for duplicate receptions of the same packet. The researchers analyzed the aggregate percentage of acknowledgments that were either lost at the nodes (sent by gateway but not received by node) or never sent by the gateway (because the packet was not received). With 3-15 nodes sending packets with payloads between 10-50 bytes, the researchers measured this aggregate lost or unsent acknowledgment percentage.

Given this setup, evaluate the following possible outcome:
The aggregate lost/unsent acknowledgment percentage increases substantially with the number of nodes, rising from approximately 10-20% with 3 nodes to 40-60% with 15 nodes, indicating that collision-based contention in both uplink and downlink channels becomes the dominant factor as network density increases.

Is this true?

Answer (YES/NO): NO